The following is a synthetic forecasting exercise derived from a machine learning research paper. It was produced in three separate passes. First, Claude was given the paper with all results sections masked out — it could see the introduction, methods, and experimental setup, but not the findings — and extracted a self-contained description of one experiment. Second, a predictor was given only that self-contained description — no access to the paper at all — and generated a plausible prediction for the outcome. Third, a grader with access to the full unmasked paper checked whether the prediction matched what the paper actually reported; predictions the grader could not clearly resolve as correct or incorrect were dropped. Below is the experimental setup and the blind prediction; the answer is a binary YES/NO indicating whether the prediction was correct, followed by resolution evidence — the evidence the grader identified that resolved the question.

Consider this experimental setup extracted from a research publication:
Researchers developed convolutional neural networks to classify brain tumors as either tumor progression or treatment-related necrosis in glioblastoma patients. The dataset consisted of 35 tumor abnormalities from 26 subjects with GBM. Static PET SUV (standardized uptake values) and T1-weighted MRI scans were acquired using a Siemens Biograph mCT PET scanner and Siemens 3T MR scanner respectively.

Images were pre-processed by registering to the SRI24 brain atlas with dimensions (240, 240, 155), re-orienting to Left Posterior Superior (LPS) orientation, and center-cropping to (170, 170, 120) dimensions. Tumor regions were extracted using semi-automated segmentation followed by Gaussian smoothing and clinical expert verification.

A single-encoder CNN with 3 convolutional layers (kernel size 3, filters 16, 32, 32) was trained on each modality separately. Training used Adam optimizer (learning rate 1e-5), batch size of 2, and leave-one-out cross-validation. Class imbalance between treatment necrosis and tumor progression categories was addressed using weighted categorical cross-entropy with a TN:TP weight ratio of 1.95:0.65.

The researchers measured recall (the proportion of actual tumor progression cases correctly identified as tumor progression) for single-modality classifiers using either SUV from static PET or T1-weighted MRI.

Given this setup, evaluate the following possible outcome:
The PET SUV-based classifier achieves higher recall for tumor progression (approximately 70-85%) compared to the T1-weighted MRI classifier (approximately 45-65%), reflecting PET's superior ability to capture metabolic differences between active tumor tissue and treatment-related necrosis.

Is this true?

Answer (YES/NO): NO